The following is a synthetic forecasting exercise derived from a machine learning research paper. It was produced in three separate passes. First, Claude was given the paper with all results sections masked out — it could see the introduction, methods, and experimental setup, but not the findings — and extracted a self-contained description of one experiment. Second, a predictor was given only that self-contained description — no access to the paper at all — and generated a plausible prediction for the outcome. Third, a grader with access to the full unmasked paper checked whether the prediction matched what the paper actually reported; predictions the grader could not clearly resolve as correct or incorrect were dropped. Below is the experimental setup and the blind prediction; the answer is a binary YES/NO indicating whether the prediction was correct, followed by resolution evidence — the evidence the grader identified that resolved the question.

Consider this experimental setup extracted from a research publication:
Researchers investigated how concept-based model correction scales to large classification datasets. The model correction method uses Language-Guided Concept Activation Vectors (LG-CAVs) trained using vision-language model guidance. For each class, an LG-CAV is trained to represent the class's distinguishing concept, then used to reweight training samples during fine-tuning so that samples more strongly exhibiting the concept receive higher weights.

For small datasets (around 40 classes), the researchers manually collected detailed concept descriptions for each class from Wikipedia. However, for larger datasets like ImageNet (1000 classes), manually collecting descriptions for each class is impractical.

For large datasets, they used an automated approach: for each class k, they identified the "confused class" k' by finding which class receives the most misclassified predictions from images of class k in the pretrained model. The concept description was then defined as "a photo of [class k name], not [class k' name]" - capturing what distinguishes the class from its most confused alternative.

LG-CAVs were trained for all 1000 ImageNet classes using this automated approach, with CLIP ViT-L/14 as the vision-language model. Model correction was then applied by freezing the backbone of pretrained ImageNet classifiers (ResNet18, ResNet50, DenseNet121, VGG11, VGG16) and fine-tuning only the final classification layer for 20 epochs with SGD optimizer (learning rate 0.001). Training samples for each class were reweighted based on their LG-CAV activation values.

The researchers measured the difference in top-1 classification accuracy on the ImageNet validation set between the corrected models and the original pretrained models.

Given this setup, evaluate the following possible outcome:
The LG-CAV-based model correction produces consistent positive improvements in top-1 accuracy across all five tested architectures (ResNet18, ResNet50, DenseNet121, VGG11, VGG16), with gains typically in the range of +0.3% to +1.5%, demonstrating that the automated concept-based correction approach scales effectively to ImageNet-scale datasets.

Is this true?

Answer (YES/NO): NO